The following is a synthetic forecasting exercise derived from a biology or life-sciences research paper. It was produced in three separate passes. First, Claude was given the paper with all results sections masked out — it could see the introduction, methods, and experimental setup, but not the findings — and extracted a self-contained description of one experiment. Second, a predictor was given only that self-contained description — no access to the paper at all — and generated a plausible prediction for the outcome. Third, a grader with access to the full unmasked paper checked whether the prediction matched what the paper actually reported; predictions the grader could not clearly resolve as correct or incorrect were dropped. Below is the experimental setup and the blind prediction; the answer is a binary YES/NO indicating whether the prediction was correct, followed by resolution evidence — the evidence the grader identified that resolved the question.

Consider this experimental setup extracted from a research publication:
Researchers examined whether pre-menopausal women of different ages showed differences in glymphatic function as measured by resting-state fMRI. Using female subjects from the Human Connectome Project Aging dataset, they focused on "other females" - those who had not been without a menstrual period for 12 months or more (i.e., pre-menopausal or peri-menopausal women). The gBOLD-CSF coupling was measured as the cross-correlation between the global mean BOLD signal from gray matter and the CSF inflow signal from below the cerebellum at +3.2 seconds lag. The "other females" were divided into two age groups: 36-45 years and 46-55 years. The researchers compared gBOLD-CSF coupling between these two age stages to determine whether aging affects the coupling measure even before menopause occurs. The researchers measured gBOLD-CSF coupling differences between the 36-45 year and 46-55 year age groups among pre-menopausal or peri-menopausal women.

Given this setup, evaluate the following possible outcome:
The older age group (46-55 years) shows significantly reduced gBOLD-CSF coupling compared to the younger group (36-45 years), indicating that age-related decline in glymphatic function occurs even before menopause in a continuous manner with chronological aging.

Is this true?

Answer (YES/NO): NO